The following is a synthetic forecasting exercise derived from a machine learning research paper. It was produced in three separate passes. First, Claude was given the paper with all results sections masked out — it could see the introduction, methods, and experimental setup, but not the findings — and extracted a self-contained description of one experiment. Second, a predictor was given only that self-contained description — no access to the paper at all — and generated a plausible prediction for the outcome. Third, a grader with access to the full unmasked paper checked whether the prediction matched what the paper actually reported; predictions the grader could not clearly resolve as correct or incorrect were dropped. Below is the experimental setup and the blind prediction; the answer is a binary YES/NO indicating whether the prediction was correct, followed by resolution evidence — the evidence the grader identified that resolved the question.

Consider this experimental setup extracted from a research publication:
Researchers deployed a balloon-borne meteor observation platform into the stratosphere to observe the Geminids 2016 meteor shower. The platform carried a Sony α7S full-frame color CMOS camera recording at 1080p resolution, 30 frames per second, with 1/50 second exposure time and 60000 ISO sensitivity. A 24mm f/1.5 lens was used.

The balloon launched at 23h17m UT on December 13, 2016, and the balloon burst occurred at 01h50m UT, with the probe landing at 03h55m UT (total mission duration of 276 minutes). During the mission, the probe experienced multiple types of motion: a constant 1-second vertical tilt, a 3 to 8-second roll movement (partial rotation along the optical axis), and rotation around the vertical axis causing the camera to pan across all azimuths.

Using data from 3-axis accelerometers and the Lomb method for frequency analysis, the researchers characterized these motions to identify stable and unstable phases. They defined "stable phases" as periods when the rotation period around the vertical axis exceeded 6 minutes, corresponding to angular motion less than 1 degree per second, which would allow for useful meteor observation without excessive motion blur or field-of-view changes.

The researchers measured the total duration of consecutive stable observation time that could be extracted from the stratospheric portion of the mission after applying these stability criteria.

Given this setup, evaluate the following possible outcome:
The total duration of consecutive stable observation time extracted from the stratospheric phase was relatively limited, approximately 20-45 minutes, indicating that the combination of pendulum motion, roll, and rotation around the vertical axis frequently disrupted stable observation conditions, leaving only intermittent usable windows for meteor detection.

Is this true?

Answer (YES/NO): NO